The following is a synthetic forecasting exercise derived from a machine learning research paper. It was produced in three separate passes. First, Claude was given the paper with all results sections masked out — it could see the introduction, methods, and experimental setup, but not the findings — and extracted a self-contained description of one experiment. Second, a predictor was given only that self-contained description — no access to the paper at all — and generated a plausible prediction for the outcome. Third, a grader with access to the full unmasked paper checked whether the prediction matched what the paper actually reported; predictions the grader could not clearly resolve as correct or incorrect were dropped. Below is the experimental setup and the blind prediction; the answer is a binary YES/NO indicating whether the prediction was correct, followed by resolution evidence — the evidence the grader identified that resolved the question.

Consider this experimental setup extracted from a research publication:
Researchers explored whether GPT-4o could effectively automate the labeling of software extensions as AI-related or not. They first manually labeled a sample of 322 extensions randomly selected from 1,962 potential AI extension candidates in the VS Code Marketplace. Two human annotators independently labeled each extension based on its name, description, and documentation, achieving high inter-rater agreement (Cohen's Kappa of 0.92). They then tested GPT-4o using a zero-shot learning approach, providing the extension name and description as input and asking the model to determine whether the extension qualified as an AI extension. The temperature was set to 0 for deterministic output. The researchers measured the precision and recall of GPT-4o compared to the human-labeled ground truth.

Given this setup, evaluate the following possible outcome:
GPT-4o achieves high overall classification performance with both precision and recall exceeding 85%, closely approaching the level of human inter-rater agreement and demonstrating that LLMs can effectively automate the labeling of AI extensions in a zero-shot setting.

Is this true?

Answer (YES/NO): YES